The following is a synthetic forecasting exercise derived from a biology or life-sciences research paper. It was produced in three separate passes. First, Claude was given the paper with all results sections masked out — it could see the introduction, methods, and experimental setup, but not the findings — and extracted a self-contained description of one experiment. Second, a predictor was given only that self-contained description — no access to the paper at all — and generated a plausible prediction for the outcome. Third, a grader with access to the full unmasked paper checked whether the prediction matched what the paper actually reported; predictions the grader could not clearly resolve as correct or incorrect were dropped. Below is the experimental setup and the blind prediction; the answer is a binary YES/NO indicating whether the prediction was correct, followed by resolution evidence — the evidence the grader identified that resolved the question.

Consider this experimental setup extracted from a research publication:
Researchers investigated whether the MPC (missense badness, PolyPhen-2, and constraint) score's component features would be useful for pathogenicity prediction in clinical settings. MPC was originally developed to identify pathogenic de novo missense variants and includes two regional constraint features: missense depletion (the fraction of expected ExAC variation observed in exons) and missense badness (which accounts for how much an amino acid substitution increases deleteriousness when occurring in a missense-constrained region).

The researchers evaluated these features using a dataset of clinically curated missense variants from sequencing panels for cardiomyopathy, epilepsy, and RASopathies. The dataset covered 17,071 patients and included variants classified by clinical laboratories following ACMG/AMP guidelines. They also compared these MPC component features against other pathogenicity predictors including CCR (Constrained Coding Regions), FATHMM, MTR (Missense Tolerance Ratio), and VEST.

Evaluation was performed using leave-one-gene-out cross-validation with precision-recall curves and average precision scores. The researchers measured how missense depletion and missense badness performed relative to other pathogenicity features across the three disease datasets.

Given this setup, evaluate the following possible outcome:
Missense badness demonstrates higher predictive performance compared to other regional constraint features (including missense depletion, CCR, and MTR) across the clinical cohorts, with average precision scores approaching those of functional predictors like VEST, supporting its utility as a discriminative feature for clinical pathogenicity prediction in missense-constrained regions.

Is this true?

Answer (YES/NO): NO